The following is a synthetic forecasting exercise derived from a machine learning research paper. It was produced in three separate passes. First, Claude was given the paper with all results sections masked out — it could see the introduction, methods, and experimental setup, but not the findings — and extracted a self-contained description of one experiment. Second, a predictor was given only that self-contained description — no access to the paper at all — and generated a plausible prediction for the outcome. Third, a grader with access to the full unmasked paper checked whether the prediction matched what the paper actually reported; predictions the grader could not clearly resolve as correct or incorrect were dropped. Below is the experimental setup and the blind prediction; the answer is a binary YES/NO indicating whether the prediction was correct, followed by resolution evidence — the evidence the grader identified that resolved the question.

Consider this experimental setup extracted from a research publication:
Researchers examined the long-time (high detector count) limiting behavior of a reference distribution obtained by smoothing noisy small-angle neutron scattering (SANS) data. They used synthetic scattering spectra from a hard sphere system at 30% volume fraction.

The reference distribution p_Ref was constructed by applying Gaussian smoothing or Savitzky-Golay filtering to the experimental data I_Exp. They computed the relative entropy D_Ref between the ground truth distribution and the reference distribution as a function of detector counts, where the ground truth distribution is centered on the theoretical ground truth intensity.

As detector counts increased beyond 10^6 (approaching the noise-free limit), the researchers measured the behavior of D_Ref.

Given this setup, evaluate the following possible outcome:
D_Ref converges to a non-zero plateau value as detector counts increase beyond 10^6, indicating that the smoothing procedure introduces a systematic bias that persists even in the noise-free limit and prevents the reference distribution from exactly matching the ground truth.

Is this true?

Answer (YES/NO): YES